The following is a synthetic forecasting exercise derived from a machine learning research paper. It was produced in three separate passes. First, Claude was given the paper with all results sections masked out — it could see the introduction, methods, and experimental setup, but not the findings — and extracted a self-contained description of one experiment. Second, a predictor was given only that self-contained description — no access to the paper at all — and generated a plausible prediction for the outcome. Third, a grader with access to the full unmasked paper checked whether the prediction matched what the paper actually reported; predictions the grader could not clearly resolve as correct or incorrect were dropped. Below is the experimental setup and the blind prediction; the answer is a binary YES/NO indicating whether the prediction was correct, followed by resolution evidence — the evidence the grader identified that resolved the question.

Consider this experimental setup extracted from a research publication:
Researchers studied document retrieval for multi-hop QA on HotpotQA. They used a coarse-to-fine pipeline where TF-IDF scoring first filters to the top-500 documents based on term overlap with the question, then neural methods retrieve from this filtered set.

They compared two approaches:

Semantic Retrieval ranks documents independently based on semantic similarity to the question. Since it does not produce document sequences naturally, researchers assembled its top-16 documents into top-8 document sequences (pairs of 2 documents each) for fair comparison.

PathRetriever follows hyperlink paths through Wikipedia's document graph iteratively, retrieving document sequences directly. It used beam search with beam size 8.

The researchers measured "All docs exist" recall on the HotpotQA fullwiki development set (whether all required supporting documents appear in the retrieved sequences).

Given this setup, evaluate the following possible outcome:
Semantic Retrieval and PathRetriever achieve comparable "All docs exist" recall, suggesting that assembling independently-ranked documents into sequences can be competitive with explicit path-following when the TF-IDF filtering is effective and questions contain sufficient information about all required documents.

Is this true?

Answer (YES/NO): NO